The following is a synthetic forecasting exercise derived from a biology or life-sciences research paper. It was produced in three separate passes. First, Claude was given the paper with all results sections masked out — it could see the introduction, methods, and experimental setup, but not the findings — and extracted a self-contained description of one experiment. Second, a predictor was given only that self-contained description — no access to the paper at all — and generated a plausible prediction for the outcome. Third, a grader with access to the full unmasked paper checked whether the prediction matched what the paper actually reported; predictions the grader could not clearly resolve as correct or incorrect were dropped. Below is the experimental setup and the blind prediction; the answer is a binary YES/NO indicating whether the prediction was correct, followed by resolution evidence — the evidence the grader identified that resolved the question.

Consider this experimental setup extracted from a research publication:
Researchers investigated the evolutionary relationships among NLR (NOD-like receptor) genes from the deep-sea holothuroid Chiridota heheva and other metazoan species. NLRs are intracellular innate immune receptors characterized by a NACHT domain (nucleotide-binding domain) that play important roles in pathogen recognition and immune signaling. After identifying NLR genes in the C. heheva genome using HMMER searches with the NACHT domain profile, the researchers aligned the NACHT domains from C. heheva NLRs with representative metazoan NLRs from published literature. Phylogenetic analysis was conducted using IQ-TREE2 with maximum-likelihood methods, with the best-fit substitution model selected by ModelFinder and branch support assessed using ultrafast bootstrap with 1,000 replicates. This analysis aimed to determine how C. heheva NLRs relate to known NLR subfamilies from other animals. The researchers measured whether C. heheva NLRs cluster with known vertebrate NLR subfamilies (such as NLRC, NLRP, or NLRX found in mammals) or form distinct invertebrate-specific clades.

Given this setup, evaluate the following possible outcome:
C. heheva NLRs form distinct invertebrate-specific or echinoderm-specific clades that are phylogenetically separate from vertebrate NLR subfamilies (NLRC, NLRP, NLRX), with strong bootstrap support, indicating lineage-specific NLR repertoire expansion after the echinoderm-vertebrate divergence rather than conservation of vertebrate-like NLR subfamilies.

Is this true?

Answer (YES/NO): NO